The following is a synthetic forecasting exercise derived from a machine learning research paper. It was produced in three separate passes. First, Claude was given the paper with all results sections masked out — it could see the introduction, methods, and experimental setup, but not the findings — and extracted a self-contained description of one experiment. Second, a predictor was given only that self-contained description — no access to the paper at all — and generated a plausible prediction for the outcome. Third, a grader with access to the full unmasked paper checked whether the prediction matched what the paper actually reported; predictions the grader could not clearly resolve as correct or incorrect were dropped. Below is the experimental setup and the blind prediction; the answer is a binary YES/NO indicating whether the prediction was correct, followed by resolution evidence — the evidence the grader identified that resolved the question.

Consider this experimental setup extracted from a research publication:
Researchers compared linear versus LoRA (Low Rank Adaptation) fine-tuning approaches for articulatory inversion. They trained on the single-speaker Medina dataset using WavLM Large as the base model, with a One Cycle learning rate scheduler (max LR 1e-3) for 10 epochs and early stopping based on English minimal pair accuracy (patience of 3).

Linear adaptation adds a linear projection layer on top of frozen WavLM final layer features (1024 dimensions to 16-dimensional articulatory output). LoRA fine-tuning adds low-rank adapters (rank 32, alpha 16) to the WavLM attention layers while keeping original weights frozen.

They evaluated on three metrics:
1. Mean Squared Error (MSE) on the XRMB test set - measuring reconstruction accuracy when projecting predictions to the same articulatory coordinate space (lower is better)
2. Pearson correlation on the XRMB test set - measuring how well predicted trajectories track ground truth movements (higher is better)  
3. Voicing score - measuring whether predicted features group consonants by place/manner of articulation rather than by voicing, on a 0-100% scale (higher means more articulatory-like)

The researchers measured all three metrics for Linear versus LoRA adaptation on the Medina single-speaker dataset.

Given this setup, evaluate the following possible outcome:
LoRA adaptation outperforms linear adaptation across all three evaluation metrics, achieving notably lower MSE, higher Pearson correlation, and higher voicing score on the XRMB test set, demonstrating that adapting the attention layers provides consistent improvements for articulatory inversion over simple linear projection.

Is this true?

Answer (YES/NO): NO